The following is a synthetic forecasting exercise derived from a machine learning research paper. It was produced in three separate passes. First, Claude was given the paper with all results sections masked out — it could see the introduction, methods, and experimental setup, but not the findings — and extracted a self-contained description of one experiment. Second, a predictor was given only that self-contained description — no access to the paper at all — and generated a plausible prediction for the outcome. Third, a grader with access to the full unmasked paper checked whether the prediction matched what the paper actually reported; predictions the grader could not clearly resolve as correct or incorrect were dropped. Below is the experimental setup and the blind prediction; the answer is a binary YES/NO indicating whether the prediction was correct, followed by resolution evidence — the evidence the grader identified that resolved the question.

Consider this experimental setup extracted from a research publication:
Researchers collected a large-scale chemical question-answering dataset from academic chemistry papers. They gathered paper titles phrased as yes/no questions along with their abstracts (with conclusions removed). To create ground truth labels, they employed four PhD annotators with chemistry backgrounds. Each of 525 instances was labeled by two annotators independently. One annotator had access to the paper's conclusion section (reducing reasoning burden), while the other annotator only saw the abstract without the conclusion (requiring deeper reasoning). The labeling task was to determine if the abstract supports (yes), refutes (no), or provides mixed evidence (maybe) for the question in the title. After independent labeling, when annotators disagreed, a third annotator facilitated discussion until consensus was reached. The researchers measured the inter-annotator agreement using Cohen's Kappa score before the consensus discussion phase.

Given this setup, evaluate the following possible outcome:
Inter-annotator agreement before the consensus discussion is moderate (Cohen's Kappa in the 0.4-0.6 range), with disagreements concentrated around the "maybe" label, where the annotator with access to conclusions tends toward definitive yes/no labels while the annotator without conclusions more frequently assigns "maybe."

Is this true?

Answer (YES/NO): NO